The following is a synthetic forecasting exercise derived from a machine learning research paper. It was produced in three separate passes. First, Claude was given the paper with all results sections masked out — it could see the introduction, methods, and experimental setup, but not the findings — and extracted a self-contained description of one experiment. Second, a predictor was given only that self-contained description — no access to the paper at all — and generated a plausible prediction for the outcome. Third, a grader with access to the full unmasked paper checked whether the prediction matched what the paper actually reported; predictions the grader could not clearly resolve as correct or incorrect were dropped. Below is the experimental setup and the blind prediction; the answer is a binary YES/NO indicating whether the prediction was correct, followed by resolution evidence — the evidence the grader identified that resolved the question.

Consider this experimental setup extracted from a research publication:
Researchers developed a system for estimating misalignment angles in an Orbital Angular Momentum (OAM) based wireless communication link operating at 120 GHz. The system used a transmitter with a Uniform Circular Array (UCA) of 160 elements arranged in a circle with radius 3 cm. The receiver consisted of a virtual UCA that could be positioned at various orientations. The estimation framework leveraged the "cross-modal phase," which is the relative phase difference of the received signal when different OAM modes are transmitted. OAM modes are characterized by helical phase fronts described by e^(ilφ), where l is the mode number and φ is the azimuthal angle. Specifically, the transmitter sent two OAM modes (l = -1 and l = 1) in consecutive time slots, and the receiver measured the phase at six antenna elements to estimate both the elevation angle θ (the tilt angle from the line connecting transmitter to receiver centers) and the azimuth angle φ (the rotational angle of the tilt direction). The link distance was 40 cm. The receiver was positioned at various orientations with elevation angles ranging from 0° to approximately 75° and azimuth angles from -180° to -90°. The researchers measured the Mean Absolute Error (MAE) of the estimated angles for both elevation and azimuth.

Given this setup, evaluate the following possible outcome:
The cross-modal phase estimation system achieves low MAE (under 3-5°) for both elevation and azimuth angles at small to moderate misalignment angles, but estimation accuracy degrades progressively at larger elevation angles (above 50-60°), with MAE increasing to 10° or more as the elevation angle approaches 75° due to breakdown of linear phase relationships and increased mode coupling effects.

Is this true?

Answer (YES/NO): NO